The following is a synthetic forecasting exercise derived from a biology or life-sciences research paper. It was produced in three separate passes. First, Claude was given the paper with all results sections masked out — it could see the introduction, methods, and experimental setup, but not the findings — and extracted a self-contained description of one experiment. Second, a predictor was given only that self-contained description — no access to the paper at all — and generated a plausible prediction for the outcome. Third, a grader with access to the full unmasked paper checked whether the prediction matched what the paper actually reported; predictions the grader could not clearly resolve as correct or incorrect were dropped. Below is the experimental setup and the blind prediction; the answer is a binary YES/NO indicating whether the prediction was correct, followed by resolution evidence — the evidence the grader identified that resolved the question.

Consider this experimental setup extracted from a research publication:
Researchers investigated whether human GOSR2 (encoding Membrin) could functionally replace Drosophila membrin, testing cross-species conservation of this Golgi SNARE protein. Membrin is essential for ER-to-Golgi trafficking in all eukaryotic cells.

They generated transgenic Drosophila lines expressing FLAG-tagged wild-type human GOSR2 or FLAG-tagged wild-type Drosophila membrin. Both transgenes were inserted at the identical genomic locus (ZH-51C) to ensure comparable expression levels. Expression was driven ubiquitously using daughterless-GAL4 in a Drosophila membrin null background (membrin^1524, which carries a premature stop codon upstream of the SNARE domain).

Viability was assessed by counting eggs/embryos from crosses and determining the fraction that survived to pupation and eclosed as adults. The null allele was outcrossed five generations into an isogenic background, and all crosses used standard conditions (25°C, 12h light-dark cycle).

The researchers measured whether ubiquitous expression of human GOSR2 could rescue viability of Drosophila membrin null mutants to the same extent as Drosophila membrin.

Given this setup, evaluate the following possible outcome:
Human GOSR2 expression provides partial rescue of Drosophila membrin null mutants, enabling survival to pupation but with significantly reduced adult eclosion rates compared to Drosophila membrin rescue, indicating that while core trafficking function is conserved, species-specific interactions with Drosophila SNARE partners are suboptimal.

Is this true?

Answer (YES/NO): NO